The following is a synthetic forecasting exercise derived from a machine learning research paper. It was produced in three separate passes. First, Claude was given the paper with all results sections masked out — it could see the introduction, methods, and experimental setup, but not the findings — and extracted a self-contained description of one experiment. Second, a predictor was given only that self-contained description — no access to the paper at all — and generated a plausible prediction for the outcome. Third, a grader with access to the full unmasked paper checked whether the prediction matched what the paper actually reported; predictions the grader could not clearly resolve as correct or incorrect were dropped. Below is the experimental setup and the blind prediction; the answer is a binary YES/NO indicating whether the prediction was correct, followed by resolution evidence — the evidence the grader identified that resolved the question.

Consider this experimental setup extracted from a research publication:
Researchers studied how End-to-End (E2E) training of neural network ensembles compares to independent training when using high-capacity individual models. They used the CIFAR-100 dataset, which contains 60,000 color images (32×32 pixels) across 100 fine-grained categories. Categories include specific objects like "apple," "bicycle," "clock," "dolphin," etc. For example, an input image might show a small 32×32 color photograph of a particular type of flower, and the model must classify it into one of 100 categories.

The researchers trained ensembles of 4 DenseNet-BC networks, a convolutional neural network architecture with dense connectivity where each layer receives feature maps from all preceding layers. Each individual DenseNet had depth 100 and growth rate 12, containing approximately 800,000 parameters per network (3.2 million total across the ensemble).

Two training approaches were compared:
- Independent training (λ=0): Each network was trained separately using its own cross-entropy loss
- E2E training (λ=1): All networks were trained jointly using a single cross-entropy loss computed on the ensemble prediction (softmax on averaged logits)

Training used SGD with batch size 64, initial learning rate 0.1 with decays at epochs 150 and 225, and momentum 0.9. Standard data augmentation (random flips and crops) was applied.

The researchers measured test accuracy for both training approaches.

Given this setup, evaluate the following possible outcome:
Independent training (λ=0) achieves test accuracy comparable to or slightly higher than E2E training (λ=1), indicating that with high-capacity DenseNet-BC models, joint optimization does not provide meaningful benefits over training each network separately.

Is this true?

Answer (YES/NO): NO